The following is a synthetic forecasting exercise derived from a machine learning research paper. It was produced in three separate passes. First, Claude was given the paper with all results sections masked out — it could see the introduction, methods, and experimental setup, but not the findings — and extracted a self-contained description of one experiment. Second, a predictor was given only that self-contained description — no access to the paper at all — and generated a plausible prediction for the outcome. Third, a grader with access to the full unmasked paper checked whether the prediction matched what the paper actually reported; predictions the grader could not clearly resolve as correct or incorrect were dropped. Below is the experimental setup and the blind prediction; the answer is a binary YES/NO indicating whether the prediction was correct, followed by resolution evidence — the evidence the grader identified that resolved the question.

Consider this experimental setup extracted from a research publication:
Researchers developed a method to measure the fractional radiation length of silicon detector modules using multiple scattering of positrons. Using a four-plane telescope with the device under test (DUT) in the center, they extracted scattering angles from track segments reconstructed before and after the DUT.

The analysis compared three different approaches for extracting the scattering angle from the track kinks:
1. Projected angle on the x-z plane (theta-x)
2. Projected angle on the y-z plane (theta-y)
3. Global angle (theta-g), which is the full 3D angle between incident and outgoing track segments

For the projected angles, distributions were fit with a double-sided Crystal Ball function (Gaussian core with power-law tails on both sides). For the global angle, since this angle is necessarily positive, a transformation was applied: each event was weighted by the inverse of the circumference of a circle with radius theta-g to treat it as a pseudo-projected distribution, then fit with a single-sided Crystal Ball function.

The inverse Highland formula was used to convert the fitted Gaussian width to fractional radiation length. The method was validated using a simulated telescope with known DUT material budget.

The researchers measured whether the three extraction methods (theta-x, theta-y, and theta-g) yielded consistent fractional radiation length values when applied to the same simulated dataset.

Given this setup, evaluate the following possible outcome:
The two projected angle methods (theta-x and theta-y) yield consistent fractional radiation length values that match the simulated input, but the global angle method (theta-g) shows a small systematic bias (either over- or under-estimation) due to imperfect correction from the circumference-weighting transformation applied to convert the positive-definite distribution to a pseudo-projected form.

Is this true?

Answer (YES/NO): NO